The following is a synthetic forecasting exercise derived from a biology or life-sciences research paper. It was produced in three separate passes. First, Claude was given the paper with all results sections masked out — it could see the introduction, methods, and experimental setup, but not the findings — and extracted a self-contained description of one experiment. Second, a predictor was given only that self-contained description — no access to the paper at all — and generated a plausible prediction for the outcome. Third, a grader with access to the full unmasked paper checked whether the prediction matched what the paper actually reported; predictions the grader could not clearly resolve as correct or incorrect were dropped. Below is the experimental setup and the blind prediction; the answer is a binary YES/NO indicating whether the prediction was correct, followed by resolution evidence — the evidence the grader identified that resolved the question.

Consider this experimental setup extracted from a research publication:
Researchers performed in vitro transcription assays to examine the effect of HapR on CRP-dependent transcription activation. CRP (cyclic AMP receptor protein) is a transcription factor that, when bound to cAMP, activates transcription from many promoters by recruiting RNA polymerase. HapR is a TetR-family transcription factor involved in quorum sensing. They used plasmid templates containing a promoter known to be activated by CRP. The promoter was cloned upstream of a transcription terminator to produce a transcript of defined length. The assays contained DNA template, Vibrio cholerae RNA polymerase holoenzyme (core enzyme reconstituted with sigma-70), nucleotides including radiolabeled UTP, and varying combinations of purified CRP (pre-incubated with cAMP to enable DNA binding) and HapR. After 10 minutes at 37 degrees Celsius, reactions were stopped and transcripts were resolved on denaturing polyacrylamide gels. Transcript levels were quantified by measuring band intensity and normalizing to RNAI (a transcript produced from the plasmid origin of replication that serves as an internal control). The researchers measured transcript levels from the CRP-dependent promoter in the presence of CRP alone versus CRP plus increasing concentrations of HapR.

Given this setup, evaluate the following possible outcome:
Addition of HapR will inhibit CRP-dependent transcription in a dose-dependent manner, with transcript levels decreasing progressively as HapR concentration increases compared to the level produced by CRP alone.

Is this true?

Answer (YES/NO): YES